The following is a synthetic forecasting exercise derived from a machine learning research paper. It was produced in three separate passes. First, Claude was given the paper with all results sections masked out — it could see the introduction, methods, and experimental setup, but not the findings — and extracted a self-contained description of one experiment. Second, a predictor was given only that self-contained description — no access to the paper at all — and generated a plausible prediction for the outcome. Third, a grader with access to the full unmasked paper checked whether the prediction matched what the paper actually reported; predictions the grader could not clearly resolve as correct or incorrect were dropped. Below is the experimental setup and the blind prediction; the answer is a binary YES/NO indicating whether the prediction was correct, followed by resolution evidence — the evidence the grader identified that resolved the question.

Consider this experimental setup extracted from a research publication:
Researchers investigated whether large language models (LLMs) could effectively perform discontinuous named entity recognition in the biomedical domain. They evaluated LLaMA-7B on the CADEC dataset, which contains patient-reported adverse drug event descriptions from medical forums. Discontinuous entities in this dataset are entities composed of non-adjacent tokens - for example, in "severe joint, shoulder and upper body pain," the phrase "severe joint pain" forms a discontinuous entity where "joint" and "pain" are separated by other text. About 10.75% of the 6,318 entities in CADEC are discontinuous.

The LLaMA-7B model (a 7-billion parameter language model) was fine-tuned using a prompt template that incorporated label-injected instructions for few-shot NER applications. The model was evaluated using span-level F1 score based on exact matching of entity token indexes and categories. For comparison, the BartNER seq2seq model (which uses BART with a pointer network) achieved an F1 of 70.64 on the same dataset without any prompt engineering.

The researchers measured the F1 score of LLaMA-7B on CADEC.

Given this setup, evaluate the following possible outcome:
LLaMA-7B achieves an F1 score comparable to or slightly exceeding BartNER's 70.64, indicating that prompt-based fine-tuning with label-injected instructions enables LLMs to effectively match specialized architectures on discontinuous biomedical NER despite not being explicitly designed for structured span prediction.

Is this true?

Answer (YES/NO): NO